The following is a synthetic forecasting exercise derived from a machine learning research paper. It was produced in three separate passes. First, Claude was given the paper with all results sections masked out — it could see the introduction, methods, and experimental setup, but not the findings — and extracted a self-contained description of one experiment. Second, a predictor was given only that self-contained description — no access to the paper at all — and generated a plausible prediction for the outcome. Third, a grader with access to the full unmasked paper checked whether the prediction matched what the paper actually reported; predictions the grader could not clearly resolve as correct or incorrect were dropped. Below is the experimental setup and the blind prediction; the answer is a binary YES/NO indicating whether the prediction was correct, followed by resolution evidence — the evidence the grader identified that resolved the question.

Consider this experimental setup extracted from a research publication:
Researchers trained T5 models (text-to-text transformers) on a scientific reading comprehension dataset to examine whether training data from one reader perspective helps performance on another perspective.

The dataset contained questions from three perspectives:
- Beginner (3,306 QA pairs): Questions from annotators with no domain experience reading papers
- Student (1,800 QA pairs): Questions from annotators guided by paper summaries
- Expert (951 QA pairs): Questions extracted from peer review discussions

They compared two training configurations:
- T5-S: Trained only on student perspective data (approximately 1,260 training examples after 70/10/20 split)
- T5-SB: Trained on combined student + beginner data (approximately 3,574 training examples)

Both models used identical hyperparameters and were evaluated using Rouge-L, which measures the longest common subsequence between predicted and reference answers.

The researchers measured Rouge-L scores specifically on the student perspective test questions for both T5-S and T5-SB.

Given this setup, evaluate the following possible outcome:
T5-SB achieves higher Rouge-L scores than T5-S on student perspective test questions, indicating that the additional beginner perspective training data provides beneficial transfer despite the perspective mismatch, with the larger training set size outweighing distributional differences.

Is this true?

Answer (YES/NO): YES